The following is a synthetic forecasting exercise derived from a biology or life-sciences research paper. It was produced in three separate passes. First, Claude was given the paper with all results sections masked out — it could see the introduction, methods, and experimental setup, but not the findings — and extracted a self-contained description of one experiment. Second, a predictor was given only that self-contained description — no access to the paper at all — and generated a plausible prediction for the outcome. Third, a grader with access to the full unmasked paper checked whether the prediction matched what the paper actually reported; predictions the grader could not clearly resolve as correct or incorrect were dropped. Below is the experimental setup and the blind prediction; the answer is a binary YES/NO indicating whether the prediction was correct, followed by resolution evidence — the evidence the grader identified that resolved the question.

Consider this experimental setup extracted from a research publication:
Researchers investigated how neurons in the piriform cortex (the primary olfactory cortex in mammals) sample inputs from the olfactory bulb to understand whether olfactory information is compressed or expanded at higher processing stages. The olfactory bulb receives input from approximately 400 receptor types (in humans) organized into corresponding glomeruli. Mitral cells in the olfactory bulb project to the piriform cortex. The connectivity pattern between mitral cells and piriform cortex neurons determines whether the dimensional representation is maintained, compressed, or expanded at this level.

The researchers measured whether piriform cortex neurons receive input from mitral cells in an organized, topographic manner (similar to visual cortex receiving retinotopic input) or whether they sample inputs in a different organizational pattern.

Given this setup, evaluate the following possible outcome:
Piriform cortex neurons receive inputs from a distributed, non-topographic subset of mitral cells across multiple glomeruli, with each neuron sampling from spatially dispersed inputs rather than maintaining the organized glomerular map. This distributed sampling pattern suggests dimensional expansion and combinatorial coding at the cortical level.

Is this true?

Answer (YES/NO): YES